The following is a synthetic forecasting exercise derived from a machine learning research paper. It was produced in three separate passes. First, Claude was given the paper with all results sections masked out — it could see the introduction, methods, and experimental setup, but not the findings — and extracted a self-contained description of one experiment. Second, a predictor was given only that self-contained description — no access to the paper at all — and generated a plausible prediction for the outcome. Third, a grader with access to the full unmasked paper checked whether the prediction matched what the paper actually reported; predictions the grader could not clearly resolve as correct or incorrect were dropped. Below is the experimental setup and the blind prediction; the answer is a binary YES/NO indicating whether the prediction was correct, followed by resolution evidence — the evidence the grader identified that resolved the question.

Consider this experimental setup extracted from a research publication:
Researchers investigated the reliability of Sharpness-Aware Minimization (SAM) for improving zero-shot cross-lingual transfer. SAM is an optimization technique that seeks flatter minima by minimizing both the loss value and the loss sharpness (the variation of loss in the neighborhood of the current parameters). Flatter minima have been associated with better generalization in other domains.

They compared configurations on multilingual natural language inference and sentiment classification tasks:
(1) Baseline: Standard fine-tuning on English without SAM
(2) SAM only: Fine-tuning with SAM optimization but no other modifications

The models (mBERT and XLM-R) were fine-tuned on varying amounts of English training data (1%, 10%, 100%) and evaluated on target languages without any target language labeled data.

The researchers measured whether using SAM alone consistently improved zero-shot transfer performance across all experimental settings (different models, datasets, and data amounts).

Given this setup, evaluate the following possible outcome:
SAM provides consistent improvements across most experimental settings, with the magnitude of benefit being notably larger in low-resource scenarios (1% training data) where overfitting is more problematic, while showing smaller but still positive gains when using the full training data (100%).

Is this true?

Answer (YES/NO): NO